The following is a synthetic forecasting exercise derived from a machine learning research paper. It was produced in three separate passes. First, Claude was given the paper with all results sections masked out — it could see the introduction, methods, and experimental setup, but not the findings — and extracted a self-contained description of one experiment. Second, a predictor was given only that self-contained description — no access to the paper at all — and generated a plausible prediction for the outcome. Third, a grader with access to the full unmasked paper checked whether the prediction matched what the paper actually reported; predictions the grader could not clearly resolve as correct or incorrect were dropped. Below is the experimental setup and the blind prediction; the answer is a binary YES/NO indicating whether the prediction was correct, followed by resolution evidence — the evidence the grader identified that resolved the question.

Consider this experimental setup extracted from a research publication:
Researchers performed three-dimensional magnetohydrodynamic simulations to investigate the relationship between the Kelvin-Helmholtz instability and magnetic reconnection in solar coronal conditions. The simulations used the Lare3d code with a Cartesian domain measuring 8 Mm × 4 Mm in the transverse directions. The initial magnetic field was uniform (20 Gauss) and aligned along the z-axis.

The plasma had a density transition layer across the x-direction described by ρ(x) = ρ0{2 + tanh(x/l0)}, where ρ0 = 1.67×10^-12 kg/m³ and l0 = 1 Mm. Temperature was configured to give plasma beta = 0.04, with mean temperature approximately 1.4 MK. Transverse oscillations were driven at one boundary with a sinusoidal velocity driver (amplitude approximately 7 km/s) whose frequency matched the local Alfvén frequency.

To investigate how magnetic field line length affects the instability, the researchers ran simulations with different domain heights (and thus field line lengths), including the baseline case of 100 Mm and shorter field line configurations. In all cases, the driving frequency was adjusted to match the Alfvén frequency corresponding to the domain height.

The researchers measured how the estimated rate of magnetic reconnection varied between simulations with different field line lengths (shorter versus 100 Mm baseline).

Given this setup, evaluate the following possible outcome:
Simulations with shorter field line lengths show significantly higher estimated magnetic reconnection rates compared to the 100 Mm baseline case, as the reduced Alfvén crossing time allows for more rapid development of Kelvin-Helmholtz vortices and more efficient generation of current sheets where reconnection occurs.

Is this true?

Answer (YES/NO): NO